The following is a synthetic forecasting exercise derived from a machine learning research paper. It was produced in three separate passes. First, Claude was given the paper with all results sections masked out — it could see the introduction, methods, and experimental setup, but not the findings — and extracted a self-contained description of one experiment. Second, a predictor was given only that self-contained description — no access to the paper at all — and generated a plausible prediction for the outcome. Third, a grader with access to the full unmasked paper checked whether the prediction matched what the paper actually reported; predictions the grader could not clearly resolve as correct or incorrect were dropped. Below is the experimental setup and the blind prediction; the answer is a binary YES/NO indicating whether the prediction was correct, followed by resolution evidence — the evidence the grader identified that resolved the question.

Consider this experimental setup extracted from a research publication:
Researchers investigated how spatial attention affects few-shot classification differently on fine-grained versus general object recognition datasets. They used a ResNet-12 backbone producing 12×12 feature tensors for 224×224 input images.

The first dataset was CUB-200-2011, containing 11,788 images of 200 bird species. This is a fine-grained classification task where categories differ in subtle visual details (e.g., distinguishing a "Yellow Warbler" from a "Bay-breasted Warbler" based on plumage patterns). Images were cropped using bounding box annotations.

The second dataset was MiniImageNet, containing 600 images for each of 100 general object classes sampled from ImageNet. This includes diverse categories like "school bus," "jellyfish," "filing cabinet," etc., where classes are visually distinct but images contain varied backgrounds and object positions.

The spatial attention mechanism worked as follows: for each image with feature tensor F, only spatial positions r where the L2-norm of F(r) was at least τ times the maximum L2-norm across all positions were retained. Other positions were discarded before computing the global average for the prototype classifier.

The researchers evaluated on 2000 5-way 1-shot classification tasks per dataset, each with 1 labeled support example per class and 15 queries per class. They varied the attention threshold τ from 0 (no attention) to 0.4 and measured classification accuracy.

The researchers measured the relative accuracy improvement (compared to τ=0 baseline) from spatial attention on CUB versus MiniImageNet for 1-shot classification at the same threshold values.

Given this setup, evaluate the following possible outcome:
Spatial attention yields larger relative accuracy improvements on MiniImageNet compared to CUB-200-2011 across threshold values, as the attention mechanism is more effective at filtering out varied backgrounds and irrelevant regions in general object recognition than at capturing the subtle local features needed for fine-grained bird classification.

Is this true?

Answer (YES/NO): NO